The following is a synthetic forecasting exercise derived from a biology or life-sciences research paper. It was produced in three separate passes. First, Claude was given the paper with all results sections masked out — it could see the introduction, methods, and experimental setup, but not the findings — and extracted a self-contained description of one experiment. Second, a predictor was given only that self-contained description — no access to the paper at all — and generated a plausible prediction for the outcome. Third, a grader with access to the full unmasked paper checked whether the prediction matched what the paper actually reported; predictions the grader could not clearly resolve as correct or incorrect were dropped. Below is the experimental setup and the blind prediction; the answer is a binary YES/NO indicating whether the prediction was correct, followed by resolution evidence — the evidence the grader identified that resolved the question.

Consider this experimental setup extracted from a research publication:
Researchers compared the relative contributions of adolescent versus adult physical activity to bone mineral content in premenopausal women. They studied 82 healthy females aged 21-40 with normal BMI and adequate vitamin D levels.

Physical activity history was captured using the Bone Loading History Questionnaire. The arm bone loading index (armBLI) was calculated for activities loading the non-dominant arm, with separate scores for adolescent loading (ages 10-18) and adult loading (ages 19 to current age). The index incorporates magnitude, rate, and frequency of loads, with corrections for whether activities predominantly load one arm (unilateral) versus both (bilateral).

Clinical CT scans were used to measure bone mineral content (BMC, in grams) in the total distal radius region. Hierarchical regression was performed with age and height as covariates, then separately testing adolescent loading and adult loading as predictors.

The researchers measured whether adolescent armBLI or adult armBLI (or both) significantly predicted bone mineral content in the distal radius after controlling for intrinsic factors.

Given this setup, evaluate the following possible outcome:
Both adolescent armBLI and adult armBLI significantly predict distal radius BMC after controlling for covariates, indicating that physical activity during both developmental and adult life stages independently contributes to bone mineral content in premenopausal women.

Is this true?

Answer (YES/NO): NO